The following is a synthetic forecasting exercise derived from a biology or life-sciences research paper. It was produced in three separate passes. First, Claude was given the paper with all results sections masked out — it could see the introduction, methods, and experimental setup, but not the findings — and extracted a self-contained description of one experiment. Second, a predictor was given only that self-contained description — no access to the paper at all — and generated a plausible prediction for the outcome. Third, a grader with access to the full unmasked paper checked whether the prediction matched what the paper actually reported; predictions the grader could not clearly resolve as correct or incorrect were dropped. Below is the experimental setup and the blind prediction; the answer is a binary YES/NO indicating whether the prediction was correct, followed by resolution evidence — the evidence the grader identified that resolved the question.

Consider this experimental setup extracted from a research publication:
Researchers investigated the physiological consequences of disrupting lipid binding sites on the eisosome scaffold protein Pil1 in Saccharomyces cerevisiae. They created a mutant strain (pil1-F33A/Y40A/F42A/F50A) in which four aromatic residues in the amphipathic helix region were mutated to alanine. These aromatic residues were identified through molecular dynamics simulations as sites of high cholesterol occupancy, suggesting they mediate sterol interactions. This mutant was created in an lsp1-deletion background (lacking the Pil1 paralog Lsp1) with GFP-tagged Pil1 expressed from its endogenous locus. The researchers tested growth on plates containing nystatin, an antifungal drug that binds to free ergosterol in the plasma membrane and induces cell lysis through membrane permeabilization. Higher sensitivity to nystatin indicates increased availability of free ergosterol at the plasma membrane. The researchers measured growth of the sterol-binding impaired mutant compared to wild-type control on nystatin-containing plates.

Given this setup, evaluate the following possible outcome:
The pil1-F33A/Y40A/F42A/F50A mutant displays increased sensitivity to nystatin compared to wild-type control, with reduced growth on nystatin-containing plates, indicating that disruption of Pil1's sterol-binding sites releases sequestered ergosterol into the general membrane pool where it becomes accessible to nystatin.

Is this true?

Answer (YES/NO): YES